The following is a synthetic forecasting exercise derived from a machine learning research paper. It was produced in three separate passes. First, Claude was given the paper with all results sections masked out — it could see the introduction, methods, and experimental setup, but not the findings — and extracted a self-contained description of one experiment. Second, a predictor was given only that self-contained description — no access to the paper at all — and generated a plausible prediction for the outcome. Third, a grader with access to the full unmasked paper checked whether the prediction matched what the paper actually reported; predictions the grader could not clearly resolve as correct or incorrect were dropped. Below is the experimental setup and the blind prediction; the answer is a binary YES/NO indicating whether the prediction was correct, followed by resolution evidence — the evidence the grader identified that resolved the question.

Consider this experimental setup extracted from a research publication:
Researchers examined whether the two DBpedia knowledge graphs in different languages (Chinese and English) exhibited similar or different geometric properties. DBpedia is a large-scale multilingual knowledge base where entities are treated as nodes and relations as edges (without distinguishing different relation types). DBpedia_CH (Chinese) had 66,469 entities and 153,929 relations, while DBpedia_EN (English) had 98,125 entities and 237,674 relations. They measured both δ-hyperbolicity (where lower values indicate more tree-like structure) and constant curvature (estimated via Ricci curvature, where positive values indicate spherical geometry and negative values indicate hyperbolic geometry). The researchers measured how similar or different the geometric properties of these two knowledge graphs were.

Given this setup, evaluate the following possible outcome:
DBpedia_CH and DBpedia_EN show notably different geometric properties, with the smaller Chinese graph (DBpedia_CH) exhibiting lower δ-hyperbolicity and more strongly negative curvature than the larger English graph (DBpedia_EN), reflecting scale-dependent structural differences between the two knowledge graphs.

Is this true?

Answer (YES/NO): NO